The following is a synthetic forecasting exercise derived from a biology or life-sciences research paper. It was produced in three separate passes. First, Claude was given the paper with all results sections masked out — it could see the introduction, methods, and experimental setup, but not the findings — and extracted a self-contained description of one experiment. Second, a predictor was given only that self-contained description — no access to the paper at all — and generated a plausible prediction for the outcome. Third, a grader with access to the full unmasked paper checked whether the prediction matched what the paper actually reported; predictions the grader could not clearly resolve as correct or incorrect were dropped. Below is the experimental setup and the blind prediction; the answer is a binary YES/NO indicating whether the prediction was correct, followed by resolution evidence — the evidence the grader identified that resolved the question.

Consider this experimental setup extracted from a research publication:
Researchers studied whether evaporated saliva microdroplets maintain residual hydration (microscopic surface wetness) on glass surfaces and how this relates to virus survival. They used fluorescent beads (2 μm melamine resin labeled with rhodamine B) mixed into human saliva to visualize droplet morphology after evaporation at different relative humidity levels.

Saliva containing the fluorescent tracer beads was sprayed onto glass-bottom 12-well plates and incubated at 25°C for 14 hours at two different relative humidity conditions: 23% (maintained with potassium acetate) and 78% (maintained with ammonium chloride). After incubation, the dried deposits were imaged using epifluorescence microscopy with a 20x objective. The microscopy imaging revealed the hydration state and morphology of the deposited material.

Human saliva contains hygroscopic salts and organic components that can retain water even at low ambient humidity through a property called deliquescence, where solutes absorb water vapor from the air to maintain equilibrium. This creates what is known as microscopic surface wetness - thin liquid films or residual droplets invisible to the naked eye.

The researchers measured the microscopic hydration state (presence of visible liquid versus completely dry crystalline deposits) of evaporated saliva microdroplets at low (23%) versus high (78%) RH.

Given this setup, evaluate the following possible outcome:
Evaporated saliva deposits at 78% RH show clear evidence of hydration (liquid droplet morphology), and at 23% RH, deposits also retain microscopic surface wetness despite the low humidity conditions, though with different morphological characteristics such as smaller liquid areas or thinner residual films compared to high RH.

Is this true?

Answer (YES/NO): NO